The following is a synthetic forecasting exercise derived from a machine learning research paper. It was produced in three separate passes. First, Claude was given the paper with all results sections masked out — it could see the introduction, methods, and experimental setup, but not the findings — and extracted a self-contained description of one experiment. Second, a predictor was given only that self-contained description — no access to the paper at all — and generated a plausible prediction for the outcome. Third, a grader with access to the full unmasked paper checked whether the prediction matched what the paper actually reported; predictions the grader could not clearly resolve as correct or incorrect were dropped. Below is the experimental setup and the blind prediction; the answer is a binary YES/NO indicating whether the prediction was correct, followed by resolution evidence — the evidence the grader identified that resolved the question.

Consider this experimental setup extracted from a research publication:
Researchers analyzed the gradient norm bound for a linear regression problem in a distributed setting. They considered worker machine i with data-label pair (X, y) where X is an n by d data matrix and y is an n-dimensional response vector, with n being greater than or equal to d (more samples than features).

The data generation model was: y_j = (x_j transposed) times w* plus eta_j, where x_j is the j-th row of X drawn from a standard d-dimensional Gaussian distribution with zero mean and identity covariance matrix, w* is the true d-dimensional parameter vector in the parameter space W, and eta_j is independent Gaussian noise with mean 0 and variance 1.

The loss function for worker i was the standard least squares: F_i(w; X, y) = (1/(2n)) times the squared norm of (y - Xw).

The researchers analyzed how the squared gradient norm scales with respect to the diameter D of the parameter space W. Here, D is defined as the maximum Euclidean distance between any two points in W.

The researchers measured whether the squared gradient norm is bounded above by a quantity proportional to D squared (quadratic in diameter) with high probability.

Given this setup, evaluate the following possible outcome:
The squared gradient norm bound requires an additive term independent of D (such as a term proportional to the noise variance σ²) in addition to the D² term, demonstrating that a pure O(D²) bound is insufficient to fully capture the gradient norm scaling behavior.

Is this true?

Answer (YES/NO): NO